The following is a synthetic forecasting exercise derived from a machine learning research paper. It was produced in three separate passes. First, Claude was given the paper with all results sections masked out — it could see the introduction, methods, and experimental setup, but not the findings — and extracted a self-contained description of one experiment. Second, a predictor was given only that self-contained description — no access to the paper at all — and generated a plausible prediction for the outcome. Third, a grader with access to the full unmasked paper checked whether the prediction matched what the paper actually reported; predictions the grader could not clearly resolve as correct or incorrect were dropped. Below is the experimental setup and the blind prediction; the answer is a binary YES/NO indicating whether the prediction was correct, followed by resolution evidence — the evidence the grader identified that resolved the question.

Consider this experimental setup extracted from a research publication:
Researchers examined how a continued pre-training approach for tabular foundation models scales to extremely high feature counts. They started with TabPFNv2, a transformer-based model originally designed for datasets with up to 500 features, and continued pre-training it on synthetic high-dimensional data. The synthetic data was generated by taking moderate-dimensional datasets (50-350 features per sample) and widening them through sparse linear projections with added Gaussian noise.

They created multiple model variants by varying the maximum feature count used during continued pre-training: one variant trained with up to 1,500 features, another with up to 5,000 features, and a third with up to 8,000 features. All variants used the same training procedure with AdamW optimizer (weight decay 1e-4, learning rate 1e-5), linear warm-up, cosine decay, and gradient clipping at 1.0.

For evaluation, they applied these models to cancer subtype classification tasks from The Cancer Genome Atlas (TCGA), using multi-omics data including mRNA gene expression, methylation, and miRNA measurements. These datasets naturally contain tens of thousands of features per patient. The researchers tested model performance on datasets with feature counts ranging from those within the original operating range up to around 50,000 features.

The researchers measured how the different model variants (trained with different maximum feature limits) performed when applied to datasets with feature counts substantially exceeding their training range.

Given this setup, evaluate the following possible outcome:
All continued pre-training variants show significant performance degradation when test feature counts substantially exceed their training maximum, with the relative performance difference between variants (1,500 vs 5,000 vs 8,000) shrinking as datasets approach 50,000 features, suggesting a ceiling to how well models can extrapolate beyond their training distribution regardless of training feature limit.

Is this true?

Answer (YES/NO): NO